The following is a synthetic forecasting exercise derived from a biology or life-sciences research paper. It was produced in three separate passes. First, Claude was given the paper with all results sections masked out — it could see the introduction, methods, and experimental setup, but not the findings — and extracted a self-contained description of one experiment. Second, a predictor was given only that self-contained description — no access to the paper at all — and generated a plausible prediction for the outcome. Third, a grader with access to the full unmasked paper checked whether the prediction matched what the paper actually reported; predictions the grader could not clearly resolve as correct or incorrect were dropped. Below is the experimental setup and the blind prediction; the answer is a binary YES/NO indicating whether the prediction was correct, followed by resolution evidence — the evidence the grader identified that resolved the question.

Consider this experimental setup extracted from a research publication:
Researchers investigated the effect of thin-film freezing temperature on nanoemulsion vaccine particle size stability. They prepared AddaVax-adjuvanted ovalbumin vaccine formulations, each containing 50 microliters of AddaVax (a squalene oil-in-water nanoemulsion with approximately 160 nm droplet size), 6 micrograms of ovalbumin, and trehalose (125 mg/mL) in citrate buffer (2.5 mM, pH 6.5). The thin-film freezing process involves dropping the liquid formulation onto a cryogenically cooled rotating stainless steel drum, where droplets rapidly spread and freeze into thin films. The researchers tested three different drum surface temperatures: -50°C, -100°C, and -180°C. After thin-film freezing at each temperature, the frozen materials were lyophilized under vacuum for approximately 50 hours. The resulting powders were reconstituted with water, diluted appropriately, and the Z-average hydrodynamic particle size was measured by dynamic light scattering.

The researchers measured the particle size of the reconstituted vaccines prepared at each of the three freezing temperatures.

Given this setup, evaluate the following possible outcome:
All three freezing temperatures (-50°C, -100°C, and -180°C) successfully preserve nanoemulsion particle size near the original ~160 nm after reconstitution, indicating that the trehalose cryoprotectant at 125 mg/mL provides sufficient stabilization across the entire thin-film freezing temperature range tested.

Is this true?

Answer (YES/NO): NO